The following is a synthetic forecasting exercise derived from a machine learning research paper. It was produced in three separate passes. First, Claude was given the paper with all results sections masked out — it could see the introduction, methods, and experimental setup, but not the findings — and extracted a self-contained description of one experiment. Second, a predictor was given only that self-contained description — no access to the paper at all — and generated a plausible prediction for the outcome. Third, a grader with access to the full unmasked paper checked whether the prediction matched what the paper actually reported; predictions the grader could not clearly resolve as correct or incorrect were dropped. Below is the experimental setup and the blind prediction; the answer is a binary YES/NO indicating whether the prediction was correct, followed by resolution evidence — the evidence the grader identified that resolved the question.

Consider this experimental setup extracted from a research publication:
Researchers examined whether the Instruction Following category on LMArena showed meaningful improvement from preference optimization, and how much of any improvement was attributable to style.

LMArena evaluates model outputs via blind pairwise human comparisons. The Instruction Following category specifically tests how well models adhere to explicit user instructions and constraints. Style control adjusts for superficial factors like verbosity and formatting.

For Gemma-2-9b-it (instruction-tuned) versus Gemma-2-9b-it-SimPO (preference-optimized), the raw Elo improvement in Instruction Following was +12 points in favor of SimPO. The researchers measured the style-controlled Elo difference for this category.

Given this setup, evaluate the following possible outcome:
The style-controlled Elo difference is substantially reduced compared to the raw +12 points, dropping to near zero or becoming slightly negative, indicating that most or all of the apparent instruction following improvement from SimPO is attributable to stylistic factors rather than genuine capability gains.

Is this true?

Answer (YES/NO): NO